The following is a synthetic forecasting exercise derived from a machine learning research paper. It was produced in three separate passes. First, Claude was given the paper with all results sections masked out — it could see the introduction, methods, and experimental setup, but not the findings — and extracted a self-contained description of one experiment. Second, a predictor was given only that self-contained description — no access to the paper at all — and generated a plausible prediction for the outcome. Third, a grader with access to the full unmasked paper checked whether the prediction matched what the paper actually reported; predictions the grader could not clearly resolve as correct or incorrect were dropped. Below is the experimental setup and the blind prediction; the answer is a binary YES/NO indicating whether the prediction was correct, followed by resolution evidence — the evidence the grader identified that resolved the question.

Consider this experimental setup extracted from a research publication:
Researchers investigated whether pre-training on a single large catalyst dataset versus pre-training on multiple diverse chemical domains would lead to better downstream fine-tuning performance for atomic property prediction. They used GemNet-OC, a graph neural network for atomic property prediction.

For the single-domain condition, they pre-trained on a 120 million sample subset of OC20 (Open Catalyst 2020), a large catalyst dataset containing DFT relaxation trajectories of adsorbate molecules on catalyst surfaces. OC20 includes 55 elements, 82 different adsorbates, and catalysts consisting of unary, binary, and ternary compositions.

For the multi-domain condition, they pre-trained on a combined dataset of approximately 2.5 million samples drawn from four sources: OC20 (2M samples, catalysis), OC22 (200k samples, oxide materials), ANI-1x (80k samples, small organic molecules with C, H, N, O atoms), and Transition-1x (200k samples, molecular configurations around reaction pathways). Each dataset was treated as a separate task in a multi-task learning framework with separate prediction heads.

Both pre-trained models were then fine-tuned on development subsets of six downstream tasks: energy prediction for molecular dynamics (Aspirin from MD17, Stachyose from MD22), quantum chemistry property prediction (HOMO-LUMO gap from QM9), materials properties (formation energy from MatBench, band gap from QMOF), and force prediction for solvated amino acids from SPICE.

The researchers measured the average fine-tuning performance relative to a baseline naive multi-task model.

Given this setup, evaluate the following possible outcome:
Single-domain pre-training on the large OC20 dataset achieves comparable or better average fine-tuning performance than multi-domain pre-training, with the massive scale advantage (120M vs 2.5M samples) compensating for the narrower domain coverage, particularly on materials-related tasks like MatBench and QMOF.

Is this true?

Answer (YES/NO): NO